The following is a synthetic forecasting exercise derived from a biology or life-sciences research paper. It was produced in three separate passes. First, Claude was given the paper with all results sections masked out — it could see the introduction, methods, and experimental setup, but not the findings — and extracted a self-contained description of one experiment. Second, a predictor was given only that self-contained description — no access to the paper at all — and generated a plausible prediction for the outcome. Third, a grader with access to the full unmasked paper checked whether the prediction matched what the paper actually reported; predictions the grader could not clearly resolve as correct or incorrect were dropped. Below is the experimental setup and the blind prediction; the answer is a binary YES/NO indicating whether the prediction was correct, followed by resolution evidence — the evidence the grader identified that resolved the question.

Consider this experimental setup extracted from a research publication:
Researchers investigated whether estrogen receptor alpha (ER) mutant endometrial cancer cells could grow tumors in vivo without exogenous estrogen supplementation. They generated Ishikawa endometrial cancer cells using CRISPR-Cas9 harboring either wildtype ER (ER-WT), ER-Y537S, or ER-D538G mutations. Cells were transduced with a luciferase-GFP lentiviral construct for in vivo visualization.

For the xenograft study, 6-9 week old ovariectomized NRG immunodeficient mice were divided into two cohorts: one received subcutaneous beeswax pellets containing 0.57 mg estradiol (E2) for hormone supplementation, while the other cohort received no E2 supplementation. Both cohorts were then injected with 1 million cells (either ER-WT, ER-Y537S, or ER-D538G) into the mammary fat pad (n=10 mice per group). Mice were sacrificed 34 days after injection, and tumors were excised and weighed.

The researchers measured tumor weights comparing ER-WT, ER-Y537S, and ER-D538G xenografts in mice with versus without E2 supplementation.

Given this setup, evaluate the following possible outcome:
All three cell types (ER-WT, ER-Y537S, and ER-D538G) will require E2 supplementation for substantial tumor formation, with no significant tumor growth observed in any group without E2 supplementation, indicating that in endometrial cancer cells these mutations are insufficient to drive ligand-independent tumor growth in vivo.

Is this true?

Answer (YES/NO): NO